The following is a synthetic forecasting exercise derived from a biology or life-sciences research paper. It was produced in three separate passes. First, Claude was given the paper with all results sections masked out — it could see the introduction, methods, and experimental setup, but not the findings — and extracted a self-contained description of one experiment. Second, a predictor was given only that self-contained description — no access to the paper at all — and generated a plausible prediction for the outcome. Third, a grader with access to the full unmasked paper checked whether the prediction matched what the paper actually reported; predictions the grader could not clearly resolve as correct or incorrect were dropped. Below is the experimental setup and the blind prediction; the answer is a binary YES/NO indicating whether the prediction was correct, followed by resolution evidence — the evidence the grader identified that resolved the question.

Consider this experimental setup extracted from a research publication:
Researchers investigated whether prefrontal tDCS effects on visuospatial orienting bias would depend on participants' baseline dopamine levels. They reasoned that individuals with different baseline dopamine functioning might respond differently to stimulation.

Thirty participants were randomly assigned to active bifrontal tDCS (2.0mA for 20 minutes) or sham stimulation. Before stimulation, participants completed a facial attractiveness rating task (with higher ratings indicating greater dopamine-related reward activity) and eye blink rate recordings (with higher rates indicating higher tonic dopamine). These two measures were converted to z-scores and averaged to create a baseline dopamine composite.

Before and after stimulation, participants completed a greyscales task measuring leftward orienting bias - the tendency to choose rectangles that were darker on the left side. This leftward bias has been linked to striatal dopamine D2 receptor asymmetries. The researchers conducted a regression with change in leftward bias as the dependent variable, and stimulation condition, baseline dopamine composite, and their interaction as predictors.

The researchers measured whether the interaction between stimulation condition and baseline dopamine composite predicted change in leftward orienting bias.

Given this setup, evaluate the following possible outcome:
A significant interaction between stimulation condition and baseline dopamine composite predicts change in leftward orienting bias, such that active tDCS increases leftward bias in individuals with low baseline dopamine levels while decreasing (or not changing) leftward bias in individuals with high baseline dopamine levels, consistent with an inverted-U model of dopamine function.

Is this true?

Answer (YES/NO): NO